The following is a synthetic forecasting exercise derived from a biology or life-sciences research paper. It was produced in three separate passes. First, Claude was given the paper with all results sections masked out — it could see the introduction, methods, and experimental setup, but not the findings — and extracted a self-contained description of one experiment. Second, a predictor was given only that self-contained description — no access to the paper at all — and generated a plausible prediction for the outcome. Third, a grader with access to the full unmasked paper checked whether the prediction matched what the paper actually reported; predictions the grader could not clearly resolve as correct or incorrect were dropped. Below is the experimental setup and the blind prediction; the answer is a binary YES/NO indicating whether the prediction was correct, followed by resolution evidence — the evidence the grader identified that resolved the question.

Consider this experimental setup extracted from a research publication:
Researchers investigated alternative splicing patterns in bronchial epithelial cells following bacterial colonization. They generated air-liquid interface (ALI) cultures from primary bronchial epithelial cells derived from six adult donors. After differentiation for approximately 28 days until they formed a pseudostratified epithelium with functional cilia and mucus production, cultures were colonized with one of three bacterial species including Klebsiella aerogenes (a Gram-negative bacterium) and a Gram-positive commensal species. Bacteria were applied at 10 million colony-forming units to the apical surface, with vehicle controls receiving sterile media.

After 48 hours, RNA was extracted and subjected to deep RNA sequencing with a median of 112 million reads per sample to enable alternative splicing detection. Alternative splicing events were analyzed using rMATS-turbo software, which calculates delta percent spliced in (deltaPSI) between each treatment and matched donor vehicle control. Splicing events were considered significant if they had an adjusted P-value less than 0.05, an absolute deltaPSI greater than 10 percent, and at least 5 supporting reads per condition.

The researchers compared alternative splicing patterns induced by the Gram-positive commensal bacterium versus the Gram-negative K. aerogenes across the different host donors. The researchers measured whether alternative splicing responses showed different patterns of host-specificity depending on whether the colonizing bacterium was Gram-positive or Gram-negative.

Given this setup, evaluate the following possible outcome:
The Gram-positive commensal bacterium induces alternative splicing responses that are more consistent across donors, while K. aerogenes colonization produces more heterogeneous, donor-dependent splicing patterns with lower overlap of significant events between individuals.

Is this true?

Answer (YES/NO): NO